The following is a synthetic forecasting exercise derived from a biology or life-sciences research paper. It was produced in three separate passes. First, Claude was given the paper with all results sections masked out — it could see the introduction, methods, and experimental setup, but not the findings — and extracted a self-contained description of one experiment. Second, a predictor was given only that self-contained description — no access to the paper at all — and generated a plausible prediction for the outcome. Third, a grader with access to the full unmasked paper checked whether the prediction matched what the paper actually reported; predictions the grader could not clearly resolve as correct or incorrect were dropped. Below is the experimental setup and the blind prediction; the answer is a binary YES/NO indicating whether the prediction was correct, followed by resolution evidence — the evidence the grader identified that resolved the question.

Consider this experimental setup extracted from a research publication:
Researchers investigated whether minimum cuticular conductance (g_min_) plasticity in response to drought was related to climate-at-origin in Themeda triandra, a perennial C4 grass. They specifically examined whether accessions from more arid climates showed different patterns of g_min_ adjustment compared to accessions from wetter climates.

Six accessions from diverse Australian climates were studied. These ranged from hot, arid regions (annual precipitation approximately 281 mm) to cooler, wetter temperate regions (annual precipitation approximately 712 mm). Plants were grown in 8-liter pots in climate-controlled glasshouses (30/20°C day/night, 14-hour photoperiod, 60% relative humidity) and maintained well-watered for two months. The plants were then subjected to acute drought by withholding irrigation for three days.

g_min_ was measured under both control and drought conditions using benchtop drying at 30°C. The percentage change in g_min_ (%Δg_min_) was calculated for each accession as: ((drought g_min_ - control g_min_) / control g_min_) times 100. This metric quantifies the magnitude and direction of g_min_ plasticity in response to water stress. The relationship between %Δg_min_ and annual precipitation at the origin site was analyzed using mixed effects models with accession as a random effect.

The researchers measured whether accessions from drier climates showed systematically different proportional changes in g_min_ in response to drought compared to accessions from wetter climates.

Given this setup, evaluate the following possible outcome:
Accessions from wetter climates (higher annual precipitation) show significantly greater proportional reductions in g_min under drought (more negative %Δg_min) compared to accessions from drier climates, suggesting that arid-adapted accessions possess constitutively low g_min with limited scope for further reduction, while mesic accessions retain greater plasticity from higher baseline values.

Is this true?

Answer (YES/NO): NO